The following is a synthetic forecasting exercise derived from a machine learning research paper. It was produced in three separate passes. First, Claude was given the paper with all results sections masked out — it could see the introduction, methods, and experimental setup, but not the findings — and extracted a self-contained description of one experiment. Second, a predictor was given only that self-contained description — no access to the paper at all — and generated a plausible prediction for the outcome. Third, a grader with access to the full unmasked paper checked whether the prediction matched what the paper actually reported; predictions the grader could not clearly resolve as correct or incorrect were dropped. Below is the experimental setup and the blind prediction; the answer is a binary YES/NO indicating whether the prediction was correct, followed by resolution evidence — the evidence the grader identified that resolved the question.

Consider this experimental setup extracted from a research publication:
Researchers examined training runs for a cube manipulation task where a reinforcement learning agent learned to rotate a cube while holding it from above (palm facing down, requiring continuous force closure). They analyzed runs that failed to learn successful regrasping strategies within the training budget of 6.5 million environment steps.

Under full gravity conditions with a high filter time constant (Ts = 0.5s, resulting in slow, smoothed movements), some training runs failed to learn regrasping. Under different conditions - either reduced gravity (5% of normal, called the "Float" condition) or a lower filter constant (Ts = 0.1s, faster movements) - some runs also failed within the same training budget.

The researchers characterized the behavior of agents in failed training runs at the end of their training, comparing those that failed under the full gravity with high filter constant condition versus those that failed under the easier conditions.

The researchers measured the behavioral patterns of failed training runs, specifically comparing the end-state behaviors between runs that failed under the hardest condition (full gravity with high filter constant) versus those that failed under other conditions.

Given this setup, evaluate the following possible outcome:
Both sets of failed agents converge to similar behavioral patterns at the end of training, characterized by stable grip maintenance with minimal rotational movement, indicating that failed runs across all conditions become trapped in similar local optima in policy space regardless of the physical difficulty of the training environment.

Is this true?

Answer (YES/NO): NO